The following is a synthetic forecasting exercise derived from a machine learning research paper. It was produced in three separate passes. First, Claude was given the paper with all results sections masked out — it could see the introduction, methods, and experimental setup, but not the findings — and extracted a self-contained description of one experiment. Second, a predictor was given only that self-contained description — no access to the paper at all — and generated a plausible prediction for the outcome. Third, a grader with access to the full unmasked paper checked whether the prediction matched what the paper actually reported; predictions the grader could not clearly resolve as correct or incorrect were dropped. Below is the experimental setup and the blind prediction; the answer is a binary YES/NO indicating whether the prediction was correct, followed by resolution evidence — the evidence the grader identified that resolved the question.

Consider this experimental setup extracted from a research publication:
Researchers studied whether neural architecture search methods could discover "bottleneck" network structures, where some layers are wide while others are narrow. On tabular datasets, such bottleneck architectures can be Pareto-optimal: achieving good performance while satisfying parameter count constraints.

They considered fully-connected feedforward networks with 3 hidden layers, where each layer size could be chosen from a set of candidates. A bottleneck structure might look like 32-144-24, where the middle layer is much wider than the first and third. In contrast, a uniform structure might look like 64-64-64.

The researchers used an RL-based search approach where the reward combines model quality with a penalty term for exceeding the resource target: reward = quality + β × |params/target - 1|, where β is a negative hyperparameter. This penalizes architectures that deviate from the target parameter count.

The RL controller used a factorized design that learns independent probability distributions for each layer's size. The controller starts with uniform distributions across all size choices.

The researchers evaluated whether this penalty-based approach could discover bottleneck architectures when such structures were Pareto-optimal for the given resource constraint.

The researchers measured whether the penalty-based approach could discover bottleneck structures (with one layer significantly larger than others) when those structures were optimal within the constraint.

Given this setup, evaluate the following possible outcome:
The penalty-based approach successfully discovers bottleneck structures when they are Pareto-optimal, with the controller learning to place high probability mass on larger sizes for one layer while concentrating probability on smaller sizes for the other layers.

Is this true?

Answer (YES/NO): NO